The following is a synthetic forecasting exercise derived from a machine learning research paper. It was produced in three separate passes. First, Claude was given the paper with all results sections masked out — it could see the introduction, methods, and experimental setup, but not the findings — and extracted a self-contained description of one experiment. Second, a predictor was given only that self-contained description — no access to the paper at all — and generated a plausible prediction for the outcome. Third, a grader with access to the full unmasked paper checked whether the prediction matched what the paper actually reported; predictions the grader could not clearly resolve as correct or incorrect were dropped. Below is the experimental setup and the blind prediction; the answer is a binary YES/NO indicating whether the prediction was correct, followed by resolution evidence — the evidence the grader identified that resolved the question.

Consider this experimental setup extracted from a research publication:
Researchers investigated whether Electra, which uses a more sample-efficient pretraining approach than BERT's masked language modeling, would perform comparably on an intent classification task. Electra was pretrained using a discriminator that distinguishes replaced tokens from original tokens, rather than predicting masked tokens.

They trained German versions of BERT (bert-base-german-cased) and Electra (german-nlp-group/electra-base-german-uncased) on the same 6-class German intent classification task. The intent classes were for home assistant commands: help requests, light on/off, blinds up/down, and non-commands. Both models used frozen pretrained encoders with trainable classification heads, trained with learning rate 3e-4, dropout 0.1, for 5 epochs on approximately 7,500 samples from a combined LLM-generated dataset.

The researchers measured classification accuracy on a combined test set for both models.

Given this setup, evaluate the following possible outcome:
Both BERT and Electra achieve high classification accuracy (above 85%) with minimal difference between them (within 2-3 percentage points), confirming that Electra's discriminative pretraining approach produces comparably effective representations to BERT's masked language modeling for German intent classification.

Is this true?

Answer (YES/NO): NO